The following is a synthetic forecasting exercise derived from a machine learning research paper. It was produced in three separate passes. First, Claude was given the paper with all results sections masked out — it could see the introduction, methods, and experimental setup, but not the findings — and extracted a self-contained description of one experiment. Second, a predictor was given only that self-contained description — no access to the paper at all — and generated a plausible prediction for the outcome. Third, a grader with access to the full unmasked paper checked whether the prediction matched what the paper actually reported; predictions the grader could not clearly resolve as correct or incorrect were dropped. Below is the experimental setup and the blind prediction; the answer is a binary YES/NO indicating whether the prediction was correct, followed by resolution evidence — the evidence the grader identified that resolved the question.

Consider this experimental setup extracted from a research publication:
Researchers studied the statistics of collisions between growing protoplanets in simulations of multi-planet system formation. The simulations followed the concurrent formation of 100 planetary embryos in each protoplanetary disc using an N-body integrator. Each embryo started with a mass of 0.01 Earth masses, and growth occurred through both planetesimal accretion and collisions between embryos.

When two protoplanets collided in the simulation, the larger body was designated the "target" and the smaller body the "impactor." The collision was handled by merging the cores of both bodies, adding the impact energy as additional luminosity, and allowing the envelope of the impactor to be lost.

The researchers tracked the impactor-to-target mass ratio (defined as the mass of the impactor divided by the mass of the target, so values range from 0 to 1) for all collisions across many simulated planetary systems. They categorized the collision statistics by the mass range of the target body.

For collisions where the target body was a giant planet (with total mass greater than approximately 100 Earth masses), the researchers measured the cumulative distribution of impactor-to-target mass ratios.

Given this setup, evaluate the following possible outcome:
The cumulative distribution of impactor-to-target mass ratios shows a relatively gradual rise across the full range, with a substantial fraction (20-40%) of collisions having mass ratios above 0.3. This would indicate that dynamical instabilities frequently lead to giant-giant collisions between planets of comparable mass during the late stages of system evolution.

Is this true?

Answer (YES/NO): NO